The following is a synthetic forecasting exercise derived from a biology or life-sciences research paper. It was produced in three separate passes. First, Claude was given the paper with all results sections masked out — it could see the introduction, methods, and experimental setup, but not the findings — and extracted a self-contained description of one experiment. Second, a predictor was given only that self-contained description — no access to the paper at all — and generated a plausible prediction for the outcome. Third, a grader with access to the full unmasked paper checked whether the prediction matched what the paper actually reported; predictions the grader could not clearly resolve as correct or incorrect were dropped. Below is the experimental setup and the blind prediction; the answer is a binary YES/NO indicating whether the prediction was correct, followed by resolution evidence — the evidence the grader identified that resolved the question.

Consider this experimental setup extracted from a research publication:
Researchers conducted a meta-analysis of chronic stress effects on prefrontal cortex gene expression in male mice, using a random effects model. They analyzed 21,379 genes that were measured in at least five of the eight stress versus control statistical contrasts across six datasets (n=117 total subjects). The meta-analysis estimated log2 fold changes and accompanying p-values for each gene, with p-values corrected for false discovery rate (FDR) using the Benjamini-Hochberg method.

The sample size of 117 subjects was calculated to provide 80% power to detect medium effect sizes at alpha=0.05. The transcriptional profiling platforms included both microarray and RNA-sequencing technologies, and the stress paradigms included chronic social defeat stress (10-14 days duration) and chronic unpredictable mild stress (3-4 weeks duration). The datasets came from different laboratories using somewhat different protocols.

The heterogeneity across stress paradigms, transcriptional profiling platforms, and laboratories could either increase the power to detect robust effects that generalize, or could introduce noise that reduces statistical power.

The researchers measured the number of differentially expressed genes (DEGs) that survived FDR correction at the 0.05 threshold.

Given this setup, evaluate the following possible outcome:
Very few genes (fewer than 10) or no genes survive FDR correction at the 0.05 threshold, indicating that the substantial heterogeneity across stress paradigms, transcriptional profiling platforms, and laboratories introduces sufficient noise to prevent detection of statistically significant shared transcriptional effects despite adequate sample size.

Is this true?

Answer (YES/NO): NO